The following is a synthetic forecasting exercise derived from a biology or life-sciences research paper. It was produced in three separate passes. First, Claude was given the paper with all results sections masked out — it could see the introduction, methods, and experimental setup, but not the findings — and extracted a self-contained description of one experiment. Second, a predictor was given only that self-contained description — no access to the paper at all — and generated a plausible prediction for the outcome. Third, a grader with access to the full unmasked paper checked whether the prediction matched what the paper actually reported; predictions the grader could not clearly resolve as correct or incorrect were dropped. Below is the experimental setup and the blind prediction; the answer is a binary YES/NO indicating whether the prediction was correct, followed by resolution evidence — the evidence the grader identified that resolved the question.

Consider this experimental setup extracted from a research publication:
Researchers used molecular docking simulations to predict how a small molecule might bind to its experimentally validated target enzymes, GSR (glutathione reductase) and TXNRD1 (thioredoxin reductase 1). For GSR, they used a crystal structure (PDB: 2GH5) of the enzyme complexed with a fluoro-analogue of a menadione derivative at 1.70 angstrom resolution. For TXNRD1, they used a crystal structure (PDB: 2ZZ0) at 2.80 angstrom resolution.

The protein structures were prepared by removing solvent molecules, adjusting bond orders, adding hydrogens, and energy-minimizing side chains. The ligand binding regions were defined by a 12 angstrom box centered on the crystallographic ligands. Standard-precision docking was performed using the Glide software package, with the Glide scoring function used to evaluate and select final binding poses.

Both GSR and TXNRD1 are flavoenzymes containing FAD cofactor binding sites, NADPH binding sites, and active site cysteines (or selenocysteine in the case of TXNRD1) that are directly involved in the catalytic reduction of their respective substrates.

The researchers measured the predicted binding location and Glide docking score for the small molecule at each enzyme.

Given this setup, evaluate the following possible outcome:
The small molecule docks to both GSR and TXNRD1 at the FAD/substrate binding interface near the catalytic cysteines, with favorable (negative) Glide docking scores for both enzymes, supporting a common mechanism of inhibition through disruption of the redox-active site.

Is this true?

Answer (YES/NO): NO